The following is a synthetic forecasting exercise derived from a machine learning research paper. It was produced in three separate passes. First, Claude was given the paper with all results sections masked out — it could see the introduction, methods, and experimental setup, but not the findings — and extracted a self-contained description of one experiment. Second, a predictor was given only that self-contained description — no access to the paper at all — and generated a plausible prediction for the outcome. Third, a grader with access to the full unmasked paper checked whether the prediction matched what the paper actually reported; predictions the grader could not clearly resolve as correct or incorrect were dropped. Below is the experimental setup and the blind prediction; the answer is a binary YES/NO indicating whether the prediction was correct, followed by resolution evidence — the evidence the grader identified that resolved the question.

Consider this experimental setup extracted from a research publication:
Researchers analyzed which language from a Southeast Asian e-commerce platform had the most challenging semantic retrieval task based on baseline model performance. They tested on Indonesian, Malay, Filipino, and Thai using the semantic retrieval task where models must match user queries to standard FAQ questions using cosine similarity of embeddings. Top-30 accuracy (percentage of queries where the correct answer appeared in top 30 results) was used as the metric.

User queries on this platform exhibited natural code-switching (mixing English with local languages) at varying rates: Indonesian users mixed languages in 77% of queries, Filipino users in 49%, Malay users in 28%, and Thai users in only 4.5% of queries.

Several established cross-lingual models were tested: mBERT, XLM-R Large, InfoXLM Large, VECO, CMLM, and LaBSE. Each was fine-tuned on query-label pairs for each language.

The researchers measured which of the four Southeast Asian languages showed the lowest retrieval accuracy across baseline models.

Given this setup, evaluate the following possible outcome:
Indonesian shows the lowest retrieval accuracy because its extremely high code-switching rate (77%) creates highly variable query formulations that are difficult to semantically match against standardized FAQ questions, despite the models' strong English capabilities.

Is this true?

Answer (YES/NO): NO